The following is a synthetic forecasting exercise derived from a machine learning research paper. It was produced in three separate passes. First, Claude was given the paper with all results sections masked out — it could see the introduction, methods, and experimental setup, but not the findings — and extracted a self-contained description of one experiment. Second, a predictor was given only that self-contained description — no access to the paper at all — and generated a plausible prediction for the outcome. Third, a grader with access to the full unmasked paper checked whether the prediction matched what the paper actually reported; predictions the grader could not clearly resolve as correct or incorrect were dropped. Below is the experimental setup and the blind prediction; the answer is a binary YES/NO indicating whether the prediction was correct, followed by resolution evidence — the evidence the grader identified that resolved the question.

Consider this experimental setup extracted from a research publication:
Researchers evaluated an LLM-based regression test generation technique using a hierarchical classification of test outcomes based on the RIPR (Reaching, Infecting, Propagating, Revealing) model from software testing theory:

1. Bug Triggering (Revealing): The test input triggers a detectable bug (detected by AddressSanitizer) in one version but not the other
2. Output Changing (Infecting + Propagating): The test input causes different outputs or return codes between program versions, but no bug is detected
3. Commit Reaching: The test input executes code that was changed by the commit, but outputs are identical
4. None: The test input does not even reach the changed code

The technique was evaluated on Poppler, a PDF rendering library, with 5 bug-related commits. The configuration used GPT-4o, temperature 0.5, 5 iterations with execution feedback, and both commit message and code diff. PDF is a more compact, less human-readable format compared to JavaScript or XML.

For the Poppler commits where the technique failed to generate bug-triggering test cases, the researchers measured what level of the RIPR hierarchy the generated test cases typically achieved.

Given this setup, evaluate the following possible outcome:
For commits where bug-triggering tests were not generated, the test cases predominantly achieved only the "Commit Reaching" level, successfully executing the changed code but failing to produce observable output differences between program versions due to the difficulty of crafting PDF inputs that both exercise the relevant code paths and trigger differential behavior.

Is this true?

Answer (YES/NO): NO